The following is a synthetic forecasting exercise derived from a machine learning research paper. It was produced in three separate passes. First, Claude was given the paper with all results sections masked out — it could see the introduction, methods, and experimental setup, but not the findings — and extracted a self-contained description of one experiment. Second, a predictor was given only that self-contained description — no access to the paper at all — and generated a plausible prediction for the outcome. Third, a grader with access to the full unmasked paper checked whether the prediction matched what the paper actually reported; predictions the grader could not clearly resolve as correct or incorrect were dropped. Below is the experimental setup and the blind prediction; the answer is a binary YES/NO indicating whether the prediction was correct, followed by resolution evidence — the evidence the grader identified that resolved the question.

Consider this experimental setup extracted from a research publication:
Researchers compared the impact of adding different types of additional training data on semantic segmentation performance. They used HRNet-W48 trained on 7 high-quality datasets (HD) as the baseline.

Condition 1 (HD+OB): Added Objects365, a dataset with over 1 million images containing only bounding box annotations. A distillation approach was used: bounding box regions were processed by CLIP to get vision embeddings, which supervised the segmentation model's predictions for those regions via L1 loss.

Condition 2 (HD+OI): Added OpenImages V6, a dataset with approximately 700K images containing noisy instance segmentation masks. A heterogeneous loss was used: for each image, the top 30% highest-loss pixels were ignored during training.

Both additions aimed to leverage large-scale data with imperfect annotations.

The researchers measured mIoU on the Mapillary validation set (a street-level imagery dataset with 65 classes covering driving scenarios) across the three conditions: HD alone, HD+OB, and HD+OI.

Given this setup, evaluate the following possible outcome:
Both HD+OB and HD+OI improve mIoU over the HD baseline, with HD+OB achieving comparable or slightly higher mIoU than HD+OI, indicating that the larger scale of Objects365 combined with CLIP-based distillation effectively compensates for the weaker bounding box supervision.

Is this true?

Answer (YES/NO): YES